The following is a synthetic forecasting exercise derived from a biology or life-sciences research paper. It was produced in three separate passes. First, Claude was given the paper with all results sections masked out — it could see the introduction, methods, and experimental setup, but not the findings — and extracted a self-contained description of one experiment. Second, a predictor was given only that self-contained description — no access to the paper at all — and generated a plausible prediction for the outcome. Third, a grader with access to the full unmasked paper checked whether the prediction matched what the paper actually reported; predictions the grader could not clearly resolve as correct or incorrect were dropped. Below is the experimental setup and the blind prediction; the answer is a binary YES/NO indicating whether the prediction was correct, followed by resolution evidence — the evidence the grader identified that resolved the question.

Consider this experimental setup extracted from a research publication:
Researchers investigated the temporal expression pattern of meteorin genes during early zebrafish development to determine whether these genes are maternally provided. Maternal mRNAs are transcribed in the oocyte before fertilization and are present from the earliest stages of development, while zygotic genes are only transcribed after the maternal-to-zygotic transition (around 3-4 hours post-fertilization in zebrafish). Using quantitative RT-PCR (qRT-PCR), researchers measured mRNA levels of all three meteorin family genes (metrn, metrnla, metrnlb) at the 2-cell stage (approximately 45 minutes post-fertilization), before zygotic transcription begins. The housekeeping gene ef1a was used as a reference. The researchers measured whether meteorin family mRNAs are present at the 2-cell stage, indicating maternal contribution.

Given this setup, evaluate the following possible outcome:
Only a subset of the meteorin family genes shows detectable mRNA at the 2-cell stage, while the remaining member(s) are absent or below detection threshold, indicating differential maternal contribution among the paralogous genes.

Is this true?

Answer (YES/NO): YES